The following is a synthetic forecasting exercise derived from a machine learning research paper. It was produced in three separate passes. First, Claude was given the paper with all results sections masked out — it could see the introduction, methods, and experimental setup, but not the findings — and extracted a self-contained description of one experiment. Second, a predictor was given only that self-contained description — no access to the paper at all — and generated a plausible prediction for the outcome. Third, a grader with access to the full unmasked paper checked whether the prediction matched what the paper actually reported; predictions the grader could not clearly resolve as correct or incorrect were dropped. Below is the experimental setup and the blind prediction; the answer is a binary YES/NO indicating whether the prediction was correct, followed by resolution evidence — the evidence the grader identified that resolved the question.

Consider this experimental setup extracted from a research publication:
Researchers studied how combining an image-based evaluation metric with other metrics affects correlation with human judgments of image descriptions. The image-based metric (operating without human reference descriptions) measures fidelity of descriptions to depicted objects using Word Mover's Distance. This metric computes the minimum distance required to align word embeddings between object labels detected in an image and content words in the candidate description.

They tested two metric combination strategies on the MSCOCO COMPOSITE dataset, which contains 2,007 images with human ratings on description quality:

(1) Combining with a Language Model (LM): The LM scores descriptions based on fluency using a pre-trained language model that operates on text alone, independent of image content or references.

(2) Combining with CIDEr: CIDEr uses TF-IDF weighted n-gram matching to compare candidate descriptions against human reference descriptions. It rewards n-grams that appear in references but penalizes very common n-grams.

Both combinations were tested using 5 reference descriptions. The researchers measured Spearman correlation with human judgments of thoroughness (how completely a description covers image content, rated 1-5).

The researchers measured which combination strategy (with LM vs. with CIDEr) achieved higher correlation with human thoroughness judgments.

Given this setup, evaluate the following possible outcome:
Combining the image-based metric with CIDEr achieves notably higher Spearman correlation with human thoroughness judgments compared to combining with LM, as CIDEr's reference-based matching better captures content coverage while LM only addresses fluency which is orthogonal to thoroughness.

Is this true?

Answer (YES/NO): YES